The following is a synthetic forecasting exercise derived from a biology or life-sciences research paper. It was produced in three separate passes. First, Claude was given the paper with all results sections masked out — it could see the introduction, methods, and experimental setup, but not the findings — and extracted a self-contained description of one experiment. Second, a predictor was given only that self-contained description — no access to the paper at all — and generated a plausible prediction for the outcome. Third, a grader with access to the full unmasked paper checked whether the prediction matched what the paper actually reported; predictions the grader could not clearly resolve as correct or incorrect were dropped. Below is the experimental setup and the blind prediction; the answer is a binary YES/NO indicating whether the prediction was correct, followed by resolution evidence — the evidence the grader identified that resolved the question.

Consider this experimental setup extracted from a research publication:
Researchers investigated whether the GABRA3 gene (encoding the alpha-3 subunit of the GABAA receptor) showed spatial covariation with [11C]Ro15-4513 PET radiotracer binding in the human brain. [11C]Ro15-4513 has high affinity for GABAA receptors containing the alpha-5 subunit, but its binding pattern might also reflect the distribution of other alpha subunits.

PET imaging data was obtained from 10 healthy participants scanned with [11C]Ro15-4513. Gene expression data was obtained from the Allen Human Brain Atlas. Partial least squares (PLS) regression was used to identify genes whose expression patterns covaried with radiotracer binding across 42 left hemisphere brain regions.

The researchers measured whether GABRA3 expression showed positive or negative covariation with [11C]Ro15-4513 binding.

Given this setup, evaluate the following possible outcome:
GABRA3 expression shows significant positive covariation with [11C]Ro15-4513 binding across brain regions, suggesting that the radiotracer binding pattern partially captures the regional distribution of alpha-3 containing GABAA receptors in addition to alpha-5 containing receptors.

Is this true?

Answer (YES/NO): YES